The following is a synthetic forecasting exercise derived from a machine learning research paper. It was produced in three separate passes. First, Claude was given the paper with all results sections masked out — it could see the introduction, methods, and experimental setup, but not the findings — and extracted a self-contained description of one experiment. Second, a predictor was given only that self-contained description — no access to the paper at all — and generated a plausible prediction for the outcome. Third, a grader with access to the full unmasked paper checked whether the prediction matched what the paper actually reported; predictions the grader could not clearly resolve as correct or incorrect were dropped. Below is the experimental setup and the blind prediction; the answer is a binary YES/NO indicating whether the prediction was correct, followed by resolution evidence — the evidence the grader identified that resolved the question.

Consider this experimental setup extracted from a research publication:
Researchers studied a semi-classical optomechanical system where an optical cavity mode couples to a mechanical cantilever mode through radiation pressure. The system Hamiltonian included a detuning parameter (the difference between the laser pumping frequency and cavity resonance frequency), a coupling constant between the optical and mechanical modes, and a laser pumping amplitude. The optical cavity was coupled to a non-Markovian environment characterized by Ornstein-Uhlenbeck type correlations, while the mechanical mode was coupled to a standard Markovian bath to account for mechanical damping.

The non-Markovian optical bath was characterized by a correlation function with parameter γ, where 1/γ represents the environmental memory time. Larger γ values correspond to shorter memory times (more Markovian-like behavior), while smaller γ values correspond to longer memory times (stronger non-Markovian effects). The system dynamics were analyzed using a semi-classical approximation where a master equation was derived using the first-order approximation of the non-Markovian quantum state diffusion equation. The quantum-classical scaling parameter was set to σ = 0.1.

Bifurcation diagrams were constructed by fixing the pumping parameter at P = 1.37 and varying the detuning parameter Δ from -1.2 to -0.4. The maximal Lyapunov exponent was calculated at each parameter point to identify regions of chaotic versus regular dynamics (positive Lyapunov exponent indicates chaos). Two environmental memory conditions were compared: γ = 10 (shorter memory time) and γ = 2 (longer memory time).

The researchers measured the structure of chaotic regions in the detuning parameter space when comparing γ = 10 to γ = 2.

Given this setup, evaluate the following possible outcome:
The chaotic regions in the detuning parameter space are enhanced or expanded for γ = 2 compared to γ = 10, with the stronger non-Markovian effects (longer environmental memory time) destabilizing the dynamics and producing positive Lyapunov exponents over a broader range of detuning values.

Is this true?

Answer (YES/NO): YES